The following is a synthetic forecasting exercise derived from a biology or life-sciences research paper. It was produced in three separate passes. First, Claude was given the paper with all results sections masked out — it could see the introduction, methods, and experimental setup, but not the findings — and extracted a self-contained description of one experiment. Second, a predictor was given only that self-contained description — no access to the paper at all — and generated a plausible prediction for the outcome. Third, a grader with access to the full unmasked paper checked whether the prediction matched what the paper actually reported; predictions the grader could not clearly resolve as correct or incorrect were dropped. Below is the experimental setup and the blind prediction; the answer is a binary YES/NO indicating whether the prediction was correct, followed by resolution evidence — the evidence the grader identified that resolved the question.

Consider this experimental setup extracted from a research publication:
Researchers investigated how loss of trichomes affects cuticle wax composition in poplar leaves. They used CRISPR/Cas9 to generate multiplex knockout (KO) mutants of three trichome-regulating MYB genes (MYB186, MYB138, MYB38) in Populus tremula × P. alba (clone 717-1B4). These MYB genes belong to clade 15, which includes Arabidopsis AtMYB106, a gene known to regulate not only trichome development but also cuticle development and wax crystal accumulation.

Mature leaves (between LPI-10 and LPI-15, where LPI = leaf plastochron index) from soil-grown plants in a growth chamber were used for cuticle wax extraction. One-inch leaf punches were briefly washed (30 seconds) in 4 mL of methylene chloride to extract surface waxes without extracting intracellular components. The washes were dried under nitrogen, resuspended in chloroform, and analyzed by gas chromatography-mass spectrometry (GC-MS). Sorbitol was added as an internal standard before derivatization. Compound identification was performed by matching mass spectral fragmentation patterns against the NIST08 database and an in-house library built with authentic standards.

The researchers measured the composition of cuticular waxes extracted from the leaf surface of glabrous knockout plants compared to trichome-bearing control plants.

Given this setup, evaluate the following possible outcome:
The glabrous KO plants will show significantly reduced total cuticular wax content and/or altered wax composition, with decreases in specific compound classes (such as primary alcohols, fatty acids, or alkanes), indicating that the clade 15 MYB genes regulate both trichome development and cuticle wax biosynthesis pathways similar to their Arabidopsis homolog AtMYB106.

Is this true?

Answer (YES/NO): NO